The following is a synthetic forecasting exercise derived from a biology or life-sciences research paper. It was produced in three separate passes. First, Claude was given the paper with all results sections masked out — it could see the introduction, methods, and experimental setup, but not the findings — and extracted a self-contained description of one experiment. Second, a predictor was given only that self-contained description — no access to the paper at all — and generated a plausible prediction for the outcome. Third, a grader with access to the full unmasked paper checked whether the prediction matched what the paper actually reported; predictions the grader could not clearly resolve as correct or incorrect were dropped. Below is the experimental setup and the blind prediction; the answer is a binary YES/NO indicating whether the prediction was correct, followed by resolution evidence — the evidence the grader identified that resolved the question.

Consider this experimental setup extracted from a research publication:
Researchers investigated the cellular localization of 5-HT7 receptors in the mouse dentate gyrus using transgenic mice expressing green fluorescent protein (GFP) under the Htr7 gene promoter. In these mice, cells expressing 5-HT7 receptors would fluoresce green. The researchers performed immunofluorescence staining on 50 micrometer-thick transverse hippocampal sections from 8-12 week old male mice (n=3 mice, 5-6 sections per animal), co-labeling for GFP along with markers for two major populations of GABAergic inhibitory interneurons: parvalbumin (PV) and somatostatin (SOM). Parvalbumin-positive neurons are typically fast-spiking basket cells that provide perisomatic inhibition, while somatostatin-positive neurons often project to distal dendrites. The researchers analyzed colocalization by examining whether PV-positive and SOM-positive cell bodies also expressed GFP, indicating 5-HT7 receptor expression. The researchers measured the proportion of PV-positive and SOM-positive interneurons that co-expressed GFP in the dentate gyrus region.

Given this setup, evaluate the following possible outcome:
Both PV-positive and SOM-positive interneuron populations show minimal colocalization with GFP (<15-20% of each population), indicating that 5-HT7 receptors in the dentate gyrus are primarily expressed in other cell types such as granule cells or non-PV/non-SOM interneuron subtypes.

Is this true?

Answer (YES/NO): NO